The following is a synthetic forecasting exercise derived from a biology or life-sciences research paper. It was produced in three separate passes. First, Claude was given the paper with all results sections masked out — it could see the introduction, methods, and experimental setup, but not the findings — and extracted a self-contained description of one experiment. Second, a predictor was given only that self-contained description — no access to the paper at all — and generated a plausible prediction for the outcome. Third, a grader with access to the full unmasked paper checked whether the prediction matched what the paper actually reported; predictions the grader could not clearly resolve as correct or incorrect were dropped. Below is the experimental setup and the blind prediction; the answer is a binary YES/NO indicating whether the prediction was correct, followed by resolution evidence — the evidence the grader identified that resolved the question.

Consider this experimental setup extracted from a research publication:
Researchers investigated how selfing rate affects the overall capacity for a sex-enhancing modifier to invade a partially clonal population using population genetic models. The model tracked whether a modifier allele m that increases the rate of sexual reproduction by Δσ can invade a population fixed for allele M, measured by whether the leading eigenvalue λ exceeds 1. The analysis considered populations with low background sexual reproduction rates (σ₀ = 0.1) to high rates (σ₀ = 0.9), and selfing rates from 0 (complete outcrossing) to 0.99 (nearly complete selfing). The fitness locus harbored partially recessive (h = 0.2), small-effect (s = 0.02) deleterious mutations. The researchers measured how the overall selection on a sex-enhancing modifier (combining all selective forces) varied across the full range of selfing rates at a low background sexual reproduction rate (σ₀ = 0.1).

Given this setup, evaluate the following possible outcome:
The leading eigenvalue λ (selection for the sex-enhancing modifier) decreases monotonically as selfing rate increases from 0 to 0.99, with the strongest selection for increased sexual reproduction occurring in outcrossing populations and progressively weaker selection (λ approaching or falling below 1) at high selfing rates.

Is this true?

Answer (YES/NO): NO